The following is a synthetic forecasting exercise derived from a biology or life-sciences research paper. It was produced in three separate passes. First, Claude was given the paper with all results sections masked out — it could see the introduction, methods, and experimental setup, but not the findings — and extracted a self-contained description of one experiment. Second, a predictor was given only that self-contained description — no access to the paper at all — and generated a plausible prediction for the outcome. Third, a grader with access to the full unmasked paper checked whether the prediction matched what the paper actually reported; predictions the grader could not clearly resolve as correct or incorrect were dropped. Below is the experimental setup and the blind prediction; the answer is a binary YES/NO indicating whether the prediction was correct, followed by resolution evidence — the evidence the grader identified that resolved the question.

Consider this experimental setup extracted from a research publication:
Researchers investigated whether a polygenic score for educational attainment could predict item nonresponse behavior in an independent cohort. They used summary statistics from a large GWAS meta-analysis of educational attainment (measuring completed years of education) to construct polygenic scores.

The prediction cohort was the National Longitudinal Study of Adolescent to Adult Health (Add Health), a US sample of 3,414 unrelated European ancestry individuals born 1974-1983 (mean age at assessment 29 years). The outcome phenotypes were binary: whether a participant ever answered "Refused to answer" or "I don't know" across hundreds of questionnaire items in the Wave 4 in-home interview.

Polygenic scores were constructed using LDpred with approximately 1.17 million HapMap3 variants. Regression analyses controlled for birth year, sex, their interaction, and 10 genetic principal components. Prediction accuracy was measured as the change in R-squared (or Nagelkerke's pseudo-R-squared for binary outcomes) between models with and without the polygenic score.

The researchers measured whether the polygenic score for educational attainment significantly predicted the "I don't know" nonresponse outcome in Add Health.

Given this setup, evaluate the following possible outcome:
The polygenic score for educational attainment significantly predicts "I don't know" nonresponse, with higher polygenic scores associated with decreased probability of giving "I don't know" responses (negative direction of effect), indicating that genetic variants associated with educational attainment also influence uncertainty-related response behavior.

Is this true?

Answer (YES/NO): NO